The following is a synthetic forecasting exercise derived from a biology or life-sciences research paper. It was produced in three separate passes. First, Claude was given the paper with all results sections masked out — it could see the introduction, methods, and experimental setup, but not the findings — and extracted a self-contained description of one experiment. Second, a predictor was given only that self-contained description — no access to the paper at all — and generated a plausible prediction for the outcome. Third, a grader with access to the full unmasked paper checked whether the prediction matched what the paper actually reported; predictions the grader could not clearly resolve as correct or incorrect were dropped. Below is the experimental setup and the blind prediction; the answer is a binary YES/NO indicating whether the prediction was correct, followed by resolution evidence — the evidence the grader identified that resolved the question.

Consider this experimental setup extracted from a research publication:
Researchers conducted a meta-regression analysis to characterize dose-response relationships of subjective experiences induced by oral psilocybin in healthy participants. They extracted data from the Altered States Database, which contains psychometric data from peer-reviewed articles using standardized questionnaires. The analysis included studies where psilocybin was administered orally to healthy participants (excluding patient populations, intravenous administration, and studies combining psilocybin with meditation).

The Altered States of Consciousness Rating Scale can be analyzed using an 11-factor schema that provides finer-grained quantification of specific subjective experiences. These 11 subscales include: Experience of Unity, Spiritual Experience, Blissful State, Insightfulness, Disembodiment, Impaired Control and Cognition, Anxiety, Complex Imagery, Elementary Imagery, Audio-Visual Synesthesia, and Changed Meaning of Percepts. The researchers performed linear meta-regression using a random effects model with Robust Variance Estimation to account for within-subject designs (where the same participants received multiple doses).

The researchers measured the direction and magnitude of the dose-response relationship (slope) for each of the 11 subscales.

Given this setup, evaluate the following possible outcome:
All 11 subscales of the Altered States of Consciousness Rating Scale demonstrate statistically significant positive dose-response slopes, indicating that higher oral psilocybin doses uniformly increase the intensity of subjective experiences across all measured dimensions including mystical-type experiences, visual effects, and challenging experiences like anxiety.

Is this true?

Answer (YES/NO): NO